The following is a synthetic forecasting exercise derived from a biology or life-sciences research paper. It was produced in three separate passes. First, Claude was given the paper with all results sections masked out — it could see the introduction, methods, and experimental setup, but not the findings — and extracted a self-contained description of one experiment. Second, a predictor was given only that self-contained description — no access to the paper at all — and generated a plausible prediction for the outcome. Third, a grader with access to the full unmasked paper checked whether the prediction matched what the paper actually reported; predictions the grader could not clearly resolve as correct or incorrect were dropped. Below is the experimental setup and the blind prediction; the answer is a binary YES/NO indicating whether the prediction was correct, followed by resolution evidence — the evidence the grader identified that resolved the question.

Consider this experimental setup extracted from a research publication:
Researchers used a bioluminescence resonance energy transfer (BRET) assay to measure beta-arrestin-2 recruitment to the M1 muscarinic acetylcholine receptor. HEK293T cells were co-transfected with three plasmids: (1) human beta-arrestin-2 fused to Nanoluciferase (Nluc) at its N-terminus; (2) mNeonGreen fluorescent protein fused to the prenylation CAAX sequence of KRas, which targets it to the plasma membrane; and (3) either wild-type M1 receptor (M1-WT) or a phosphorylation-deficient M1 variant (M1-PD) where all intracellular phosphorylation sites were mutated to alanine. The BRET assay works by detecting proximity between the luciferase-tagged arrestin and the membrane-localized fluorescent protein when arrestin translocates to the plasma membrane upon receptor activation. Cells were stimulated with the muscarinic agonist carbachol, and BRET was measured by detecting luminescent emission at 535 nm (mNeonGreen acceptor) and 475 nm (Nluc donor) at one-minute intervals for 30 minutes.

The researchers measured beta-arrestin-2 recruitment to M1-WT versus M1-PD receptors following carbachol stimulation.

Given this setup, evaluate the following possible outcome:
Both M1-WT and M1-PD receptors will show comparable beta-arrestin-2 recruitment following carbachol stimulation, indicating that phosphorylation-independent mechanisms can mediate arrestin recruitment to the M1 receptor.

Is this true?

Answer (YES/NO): NO